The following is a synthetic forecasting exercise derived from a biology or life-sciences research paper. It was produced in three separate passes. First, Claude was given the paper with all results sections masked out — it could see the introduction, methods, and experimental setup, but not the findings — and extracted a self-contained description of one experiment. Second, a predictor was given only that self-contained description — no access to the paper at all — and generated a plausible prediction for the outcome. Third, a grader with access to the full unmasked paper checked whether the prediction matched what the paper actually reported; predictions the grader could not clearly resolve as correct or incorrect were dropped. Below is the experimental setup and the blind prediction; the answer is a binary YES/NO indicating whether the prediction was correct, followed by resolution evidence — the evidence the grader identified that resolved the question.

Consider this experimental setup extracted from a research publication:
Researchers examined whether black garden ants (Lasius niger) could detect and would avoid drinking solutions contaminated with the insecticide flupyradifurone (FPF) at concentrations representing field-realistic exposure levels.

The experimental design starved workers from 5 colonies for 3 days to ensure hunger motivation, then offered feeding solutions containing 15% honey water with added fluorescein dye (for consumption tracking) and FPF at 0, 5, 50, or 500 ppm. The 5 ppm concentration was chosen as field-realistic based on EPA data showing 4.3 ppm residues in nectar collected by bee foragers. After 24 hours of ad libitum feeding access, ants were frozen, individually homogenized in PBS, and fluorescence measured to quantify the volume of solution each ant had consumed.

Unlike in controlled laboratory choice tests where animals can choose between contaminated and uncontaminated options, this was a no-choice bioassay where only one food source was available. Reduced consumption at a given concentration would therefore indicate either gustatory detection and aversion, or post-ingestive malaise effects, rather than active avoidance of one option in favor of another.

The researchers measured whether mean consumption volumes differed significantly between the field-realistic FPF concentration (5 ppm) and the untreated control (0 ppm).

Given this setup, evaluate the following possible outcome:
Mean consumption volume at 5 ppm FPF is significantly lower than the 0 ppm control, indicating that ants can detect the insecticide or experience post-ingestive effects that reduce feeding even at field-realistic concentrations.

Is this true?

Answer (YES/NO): NO